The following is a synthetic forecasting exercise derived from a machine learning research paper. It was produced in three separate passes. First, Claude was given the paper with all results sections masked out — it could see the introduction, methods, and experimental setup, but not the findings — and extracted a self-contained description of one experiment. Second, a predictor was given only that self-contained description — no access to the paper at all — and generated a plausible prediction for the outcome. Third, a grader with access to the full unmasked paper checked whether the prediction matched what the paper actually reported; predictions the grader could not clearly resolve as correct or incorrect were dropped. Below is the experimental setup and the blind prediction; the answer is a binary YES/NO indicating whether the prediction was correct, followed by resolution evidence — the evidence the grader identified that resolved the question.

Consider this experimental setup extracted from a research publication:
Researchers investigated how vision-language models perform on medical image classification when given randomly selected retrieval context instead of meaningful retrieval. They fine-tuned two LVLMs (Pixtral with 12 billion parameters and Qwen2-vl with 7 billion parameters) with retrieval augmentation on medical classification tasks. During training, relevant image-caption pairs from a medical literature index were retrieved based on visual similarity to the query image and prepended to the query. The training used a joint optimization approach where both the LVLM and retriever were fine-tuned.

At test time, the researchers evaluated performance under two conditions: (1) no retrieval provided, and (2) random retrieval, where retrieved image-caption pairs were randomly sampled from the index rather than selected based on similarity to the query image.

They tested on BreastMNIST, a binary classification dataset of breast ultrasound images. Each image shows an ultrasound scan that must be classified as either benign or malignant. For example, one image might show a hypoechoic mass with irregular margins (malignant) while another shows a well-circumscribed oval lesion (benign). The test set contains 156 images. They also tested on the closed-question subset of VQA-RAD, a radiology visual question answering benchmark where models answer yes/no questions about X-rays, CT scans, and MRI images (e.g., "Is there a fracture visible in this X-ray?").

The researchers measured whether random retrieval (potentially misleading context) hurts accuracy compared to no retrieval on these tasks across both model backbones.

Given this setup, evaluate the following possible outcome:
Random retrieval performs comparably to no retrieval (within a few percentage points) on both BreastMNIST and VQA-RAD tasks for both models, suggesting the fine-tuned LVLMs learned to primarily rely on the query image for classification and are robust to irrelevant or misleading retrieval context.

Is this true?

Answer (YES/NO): YES